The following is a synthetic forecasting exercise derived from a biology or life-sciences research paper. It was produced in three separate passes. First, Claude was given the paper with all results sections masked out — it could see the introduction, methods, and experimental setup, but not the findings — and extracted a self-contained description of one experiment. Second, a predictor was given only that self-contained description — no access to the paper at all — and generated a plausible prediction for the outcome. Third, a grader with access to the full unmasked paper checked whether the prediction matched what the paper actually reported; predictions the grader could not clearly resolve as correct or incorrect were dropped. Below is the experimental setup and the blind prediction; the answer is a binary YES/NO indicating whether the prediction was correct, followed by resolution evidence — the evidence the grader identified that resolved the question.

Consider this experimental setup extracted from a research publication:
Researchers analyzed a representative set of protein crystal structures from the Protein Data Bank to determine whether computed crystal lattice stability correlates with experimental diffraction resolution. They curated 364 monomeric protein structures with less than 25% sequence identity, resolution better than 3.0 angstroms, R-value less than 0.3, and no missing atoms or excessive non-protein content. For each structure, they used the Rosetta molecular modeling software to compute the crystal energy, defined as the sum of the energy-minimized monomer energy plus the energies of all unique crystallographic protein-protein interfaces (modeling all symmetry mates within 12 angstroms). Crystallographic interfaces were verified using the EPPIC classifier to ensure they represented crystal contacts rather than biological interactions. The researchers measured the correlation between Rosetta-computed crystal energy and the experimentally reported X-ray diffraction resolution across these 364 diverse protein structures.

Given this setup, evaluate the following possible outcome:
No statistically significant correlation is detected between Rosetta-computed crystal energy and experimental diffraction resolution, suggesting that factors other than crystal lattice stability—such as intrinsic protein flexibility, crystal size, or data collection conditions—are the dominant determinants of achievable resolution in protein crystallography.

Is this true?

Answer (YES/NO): YES